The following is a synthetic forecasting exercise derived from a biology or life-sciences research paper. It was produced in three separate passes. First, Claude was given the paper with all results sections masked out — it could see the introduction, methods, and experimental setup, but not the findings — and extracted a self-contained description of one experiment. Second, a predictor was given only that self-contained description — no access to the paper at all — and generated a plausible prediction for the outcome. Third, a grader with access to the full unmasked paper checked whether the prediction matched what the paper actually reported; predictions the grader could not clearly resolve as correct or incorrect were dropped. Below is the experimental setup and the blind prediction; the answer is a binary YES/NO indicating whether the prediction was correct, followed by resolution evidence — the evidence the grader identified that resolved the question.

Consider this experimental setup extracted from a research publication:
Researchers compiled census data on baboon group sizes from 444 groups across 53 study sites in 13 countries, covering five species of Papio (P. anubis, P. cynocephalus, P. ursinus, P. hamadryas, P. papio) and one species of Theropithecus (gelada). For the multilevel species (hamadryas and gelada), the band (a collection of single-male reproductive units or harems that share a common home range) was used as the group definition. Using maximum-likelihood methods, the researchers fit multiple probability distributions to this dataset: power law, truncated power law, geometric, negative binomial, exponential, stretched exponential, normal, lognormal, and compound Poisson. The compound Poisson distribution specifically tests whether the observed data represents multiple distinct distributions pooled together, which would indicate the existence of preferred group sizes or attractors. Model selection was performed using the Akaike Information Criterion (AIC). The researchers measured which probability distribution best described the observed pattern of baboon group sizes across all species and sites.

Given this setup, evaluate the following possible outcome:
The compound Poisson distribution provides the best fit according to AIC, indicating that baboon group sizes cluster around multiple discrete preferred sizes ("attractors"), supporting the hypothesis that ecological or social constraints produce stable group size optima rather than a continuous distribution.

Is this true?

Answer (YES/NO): YES